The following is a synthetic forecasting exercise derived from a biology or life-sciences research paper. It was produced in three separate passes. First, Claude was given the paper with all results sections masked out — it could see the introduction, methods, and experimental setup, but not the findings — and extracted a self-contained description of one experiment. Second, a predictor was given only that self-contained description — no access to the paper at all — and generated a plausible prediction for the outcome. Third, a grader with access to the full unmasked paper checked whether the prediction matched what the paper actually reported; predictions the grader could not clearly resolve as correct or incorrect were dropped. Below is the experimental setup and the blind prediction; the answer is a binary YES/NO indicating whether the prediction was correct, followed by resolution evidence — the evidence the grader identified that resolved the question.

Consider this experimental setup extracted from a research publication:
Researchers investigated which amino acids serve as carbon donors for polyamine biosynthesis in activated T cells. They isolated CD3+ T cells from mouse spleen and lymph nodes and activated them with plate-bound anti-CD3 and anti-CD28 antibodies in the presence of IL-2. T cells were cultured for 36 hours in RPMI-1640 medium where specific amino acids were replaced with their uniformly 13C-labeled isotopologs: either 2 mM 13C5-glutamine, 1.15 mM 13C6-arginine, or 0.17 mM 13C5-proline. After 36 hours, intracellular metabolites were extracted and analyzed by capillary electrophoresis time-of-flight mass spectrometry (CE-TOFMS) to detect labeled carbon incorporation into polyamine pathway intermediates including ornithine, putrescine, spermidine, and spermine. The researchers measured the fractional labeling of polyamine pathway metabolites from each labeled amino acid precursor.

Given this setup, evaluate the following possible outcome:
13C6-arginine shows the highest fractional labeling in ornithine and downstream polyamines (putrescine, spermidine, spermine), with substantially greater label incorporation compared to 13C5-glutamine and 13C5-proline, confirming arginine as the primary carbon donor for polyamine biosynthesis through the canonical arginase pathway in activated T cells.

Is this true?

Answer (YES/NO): YES